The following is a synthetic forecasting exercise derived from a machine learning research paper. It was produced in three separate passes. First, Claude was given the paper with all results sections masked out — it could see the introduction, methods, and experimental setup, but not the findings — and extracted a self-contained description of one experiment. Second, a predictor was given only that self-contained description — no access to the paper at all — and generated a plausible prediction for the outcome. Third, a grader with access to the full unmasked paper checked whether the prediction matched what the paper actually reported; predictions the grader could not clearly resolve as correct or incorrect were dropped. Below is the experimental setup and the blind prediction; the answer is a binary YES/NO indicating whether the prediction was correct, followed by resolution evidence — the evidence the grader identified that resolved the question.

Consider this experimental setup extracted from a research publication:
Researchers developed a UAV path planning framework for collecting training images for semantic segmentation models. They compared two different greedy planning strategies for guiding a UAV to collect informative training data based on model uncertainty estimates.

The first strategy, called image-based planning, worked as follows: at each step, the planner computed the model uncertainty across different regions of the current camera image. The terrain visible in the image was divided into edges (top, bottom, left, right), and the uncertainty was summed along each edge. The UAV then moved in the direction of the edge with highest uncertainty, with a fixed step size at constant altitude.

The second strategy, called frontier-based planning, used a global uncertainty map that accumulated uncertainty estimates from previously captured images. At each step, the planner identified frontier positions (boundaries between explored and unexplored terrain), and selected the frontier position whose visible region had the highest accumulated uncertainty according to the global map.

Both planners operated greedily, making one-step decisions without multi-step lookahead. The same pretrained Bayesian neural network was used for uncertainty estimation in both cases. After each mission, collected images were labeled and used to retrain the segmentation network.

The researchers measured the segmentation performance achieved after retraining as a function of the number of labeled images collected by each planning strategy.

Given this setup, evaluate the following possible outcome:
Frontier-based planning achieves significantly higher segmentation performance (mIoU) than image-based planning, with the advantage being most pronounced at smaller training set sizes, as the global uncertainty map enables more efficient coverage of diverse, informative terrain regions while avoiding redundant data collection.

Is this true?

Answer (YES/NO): NO